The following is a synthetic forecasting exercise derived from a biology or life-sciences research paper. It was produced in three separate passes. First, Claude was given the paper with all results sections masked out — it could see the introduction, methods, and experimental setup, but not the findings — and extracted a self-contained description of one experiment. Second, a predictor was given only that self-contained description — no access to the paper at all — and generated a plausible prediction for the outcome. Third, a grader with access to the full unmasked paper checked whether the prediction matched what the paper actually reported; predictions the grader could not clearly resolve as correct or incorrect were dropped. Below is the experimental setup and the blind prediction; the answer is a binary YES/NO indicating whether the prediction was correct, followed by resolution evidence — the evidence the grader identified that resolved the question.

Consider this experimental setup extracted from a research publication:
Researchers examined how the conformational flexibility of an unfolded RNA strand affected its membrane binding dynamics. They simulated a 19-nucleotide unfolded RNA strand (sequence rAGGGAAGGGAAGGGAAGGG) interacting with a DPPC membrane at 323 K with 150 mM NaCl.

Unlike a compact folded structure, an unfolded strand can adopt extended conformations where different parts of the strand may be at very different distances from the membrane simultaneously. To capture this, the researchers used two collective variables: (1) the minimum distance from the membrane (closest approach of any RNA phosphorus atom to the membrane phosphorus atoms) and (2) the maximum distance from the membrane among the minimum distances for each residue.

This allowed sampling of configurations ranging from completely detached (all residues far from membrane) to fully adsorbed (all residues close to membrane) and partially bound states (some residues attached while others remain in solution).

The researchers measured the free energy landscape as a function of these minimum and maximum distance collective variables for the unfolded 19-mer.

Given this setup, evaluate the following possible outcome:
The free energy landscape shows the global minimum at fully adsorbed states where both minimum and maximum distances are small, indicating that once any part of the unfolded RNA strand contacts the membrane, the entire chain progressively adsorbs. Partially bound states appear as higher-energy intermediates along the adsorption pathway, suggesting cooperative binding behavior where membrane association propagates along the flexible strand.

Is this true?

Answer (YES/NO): YES